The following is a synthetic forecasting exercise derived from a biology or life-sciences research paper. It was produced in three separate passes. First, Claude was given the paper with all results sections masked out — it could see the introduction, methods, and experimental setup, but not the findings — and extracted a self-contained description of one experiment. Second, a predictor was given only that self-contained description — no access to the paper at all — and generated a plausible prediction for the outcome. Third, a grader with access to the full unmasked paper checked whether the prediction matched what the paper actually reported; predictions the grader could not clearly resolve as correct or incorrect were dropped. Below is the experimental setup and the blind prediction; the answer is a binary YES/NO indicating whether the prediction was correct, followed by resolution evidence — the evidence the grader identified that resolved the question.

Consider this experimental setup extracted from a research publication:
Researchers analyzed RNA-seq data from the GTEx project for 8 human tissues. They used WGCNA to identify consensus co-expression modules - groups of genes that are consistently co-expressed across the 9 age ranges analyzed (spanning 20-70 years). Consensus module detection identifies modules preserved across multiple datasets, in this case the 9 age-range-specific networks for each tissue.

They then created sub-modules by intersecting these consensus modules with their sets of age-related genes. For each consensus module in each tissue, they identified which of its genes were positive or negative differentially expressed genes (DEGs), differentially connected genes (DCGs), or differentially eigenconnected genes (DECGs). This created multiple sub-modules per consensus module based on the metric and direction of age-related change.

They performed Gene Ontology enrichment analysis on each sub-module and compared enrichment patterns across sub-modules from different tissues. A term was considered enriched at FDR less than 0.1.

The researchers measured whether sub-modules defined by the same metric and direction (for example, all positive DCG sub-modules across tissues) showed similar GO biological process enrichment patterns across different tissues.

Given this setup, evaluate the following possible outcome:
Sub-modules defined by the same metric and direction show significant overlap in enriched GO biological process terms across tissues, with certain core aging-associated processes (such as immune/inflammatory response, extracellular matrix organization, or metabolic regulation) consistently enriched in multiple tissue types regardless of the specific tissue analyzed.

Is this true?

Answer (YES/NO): NO